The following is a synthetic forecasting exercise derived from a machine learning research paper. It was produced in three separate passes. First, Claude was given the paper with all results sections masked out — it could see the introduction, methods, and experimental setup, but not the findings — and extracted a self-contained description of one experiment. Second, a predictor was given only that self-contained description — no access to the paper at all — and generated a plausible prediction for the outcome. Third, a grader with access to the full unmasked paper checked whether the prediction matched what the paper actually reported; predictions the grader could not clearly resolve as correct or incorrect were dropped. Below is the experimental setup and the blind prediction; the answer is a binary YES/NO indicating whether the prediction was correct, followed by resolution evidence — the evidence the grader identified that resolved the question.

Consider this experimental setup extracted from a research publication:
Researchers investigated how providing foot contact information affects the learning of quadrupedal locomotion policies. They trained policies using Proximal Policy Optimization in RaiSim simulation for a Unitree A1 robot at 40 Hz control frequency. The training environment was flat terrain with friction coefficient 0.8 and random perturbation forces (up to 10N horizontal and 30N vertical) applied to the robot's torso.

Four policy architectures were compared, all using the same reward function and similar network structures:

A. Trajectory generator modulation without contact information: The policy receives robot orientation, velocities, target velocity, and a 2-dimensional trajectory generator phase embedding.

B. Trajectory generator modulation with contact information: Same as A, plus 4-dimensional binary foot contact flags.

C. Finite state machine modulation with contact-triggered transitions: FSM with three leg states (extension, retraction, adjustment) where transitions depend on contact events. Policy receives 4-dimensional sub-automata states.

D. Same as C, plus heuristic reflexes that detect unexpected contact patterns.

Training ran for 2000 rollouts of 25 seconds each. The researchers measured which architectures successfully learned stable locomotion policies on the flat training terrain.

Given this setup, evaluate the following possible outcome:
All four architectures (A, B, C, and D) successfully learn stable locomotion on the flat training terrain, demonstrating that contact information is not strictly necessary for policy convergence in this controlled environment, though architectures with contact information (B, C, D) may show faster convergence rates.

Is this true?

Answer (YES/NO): NO